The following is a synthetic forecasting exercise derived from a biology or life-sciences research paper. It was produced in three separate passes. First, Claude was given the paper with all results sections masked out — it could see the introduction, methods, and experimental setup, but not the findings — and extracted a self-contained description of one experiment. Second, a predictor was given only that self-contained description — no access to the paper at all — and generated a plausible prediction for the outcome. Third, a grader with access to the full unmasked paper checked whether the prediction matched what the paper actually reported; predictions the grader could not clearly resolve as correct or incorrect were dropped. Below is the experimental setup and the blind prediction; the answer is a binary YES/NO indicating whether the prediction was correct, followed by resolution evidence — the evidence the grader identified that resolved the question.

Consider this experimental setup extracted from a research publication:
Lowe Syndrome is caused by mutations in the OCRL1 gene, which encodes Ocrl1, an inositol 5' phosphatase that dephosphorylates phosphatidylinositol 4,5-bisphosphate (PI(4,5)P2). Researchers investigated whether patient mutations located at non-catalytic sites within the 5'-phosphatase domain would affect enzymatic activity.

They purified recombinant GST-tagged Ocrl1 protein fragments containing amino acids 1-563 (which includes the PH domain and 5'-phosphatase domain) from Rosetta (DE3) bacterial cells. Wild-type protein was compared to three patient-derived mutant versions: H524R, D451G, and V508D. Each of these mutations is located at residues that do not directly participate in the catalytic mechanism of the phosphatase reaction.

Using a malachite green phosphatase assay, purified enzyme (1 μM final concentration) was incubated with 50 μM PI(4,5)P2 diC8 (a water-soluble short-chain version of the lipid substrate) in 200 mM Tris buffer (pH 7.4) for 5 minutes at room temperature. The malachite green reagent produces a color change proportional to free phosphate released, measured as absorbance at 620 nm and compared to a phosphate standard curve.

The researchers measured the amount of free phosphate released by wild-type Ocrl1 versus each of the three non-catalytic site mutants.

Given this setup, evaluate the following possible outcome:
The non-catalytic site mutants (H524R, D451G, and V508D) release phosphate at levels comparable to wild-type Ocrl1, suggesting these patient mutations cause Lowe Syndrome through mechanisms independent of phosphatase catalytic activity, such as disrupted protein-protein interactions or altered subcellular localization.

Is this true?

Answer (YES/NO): NO